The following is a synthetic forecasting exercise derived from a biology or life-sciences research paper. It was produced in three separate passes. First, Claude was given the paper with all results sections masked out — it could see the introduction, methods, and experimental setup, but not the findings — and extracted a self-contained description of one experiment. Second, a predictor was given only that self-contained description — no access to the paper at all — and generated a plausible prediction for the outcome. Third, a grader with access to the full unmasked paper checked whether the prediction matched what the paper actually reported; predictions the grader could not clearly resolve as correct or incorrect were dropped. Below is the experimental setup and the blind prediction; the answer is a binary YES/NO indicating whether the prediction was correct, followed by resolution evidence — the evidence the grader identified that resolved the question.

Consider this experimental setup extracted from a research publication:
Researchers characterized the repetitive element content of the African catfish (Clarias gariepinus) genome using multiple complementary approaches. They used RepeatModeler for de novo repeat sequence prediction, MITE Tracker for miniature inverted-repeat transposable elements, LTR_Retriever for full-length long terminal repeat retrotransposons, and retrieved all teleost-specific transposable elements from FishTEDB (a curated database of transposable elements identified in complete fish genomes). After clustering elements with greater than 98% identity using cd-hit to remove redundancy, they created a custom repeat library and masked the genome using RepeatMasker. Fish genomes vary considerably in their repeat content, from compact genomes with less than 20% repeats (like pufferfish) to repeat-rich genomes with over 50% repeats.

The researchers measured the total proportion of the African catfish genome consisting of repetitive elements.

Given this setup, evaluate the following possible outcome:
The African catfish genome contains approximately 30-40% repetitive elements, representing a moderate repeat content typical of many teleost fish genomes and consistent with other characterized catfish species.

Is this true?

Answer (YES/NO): NO